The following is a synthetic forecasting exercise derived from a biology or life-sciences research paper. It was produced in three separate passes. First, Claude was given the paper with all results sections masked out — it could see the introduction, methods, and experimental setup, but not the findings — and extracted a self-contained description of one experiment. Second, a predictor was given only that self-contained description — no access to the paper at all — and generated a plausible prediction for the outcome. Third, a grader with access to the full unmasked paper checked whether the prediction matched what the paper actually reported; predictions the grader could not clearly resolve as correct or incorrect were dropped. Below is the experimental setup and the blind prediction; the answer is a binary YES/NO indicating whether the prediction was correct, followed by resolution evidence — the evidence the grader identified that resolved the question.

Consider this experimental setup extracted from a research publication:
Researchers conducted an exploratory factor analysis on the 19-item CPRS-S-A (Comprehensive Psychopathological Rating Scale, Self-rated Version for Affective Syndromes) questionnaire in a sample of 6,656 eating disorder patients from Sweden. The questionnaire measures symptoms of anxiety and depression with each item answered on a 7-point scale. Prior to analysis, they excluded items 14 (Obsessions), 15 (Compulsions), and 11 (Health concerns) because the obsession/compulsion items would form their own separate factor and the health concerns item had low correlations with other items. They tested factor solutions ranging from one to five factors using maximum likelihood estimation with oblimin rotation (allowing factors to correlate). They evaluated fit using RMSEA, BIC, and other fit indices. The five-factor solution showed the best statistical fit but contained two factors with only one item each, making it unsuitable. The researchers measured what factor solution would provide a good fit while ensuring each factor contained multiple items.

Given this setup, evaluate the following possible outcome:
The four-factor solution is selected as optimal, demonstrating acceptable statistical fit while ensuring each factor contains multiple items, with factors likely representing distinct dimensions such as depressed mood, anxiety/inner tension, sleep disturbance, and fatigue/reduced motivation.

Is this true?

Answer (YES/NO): NO